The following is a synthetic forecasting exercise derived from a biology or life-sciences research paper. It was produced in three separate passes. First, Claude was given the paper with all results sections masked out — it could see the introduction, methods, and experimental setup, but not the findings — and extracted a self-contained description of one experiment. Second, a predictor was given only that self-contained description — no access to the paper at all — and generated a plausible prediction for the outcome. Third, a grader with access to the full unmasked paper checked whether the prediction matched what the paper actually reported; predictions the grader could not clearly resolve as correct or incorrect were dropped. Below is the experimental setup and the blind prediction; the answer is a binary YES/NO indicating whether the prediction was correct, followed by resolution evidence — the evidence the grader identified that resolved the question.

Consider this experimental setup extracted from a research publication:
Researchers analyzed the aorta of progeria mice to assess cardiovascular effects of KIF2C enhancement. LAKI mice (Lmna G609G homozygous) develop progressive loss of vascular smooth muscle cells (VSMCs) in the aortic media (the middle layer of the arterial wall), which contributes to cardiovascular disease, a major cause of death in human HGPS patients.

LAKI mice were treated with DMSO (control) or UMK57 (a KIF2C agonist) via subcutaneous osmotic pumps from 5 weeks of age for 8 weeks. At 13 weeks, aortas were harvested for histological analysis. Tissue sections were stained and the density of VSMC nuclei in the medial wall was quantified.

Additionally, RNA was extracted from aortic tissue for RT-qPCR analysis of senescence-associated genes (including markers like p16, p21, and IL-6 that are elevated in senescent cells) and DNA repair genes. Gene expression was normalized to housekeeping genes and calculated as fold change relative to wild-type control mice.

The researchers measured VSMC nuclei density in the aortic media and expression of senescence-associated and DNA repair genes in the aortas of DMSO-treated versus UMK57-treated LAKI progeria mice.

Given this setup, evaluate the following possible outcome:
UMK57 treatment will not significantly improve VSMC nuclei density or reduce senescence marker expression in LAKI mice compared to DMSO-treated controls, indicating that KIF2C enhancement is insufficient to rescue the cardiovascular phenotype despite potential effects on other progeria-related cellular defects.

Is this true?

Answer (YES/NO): NO